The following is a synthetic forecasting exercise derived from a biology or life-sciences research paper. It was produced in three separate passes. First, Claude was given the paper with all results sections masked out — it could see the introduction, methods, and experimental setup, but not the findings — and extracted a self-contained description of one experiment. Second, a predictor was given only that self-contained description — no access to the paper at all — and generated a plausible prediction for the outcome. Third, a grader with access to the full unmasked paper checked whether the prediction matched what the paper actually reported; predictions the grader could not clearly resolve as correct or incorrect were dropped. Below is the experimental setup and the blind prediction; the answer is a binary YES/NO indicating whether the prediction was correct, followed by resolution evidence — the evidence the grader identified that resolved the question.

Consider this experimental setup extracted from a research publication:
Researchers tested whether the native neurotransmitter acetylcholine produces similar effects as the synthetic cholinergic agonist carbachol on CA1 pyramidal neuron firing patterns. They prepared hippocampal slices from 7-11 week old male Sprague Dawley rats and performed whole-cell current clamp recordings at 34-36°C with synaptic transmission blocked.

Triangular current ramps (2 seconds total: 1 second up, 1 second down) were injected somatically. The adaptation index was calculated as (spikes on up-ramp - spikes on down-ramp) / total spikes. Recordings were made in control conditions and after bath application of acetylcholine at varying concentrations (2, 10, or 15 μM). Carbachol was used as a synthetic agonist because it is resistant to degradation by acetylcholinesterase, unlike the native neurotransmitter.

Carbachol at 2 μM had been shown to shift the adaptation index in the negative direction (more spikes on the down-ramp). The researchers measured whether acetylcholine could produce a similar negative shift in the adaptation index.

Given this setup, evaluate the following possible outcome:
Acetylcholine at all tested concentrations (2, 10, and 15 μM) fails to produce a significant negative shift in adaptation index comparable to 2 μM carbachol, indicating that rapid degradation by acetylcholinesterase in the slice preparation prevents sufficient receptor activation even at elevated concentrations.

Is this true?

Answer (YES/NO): NO